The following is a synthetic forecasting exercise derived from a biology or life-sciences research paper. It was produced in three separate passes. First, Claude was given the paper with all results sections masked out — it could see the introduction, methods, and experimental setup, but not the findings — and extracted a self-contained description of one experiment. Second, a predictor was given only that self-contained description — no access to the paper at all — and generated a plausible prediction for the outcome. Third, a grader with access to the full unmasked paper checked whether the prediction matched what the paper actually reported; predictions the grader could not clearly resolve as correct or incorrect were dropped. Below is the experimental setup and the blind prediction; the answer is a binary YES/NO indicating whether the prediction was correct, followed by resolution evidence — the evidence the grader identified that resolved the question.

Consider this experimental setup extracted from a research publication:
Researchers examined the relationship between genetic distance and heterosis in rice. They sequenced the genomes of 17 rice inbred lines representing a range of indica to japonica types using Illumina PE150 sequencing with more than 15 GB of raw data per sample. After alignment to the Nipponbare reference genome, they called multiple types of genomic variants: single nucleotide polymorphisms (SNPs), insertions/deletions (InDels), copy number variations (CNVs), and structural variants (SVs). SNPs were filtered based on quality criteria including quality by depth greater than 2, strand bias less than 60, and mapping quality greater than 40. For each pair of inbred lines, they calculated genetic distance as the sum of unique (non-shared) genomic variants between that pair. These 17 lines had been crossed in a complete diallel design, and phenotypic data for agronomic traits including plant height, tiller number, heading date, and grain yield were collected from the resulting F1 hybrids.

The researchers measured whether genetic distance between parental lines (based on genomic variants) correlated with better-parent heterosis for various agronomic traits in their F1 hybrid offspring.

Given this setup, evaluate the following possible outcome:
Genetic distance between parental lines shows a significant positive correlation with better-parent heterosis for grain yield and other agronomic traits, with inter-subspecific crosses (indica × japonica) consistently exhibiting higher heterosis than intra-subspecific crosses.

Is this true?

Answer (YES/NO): NO